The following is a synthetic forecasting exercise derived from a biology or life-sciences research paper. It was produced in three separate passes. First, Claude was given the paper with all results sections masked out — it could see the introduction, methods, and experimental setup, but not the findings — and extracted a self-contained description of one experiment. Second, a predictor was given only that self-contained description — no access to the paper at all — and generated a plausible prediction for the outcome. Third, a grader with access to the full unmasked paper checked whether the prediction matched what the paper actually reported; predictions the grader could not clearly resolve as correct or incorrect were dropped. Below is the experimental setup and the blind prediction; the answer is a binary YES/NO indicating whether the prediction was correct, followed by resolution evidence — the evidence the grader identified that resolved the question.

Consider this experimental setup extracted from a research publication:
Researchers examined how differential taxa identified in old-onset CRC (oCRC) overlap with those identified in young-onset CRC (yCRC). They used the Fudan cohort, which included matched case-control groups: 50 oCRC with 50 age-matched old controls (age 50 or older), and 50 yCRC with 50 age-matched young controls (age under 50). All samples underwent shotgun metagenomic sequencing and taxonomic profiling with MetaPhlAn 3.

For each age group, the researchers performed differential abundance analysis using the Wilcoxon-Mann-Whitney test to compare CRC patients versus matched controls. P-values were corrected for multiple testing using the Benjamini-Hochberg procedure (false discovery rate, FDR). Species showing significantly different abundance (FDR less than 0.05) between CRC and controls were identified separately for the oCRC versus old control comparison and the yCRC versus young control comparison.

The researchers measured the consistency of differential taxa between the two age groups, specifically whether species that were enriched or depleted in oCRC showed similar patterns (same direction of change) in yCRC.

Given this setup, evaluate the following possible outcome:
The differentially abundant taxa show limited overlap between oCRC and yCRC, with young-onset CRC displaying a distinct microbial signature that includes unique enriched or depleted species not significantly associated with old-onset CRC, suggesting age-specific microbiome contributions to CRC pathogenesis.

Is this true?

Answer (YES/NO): NO